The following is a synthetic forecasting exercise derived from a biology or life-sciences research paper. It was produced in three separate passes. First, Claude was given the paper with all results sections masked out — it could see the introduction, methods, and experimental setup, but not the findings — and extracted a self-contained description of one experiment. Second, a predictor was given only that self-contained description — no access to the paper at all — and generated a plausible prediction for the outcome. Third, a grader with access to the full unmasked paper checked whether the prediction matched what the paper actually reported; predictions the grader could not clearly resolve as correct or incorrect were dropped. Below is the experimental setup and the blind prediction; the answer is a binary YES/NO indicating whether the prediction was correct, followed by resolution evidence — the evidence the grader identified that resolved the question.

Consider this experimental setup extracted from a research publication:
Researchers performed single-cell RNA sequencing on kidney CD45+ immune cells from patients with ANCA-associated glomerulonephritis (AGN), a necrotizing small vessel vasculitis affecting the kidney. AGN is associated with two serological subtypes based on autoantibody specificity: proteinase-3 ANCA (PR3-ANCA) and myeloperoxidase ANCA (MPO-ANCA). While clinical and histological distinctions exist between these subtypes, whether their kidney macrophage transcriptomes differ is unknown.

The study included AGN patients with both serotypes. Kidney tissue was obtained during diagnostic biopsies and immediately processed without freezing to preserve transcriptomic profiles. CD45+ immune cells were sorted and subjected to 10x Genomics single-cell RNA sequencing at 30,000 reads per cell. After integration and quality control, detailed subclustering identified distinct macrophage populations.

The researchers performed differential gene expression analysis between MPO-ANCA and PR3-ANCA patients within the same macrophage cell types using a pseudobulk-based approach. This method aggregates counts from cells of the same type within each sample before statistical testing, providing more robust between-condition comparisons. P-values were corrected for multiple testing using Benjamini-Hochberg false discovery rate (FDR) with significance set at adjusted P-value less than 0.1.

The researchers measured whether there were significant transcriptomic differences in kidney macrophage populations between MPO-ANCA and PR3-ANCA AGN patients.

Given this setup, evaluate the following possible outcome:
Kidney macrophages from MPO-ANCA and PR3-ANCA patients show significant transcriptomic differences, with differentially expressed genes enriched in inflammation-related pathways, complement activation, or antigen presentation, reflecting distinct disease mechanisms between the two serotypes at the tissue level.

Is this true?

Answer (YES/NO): YES